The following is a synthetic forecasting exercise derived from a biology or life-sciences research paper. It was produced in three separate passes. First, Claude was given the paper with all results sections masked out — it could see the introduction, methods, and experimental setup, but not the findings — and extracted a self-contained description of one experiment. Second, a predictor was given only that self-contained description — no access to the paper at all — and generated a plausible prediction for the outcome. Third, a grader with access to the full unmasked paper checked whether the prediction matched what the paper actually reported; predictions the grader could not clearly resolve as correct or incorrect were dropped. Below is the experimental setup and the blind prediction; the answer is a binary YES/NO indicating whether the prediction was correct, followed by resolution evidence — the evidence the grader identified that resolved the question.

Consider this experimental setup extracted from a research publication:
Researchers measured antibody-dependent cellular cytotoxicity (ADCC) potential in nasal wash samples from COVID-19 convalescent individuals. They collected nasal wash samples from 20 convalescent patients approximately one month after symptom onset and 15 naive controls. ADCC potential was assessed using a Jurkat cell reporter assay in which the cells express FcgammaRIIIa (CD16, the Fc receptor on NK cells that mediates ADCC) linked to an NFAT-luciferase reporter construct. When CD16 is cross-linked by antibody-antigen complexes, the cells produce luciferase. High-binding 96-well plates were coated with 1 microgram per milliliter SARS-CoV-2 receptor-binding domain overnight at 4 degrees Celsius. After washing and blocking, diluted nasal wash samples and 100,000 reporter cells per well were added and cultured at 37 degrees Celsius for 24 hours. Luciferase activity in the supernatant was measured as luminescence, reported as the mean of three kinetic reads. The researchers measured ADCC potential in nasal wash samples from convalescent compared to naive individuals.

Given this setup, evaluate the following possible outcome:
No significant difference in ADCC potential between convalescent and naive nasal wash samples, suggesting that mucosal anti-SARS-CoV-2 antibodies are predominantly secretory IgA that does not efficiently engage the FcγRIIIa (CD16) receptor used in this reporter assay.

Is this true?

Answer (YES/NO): YES